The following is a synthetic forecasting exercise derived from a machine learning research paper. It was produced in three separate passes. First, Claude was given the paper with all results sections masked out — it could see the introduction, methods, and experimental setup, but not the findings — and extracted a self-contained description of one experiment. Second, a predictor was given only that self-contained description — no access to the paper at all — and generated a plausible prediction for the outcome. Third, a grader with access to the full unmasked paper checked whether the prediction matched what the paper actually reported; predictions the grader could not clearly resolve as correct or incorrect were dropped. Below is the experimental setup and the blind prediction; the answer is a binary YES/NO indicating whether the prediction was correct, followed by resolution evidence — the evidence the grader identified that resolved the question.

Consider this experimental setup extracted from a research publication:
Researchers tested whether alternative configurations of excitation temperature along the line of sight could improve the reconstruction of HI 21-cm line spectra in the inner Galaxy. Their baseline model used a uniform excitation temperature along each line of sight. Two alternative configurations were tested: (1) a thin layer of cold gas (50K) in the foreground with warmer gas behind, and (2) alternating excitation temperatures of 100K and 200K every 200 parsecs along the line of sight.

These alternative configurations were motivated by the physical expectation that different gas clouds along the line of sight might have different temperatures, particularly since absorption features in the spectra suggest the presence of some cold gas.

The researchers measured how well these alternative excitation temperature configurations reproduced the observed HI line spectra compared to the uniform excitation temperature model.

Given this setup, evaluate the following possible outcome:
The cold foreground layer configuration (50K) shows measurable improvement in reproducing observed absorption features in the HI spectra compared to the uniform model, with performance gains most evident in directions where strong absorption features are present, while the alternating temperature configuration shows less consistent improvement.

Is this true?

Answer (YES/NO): NO